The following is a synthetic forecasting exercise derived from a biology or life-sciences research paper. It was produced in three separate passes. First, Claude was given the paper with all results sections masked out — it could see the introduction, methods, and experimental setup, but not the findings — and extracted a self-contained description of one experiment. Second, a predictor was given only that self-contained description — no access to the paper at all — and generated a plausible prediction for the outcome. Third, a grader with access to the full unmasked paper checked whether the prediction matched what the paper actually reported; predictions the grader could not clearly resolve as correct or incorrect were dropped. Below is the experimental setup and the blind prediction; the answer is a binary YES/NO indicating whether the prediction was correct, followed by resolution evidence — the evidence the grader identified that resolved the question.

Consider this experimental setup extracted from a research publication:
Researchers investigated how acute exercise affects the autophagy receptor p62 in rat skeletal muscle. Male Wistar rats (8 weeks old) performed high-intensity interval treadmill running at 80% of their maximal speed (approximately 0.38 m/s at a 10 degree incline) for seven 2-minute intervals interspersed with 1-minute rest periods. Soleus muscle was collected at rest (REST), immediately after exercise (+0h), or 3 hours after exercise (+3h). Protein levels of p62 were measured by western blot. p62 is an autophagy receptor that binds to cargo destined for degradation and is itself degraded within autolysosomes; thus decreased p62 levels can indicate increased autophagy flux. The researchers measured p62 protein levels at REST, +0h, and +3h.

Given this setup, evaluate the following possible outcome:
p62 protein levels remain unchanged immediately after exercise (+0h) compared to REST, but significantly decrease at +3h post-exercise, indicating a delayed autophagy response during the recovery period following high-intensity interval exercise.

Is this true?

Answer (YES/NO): NO